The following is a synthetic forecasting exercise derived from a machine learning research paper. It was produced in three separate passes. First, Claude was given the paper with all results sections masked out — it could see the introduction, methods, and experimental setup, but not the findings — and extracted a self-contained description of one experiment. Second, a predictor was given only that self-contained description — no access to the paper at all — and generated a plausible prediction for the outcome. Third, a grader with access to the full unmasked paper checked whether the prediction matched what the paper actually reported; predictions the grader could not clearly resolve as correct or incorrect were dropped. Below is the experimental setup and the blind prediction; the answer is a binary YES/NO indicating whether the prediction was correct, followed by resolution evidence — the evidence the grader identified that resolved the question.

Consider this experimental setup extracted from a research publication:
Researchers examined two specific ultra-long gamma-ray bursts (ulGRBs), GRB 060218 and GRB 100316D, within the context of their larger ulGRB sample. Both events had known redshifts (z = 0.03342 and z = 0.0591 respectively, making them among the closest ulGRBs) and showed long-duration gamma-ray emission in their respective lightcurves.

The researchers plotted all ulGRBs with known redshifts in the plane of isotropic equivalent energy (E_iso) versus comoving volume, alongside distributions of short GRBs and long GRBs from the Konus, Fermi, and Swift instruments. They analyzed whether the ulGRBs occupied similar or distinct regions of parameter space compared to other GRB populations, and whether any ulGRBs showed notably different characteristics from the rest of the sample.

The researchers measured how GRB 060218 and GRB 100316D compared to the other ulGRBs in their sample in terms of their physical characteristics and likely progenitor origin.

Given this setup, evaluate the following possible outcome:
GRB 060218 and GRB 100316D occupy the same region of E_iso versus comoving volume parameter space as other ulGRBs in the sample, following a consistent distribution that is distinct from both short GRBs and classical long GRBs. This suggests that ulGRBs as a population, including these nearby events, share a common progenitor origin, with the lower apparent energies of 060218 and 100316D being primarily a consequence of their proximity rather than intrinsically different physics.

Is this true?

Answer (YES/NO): NO